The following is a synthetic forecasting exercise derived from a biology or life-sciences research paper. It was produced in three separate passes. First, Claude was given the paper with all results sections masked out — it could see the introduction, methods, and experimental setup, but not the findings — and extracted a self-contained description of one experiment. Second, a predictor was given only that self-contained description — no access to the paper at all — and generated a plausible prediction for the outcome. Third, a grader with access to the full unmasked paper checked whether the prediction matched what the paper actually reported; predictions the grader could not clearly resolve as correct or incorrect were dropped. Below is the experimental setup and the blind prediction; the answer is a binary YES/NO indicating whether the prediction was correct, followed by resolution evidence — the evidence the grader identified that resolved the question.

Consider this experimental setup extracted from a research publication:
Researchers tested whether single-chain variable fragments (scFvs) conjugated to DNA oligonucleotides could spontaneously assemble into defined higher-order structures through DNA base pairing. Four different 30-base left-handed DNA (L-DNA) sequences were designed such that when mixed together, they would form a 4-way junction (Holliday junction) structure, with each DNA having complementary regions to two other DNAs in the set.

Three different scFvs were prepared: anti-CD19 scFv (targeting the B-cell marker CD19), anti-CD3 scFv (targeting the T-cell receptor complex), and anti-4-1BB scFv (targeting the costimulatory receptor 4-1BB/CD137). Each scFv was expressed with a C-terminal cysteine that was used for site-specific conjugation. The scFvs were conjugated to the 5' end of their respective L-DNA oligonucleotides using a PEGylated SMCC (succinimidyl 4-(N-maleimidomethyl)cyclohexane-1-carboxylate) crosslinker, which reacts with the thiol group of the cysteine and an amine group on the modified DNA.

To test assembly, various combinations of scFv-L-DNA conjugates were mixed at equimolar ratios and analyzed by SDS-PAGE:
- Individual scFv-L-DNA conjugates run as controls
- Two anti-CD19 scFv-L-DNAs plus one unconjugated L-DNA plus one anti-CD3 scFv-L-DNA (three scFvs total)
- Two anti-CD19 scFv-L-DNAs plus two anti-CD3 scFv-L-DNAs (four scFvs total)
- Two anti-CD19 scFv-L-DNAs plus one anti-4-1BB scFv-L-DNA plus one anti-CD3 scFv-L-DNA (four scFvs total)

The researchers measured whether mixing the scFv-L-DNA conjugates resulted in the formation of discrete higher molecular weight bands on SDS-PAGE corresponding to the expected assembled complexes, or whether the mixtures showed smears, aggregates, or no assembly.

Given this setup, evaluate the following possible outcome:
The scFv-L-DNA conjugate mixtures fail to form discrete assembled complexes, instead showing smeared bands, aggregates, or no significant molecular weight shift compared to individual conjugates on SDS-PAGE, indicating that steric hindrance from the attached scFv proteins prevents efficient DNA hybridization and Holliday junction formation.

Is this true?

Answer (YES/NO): NO